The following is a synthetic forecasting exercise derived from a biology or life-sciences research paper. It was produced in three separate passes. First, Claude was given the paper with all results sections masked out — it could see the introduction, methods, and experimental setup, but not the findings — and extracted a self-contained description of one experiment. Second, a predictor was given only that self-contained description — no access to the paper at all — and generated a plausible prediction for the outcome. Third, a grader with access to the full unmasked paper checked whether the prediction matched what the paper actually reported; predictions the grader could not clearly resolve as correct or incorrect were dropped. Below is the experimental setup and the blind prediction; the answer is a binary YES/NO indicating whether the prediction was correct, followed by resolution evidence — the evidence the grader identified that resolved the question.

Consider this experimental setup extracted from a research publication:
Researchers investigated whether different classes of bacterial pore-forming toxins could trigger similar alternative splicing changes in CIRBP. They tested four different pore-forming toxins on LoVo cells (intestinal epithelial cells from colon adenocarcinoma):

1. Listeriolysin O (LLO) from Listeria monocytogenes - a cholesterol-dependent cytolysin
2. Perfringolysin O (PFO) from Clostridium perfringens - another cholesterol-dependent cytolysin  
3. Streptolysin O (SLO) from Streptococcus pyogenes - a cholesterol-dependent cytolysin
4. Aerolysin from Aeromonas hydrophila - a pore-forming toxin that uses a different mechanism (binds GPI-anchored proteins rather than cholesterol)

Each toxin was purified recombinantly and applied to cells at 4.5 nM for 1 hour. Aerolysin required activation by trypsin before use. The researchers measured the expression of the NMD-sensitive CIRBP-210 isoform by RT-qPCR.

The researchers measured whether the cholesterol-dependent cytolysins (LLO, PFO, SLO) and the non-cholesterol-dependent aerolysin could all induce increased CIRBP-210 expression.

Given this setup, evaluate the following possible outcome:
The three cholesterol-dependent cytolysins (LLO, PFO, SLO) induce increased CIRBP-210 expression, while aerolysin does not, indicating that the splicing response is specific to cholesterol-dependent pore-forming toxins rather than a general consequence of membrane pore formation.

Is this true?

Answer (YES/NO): NO